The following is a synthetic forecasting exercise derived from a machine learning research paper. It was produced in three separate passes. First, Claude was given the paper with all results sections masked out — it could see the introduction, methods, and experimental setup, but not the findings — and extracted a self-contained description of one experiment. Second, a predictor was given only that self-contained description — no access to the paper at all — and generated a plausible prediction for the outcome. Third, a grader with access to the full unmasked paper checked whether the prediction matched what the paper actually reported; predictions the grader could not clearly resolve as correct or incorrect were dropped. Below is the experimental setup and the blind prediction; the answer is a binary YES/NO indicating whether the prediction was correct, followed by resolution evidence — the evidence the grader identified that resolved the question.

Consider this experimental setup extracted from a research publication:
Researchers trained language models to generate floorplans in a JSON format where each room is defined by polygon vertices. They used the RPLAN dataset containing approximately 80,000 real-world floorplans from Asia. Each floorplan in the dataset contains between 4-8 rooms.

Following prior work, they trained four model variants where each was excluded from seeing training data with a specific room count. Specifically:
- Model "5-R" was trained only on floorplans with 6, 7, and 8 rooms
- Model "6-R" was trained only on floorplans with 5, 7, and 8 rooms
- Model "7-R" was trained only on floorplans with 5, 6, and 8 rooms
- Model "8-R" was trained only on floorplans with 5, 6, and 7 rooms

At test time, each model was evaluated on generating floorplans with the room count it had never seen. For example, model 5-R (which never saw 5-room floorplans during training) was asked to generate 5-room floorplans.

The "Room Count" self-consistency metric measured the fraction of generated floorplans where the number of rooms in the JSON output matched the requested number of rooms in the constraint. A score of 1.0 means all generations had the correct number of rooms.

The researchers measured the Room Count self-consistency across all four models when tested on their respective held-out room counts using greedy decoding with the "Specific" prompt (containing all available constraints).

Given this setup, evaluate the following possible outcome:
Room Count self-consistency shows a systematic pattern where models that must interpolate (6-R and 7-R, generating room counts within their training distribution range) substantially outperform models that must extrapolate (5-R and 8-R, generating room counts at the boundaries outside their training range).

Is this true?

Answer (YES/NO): YES